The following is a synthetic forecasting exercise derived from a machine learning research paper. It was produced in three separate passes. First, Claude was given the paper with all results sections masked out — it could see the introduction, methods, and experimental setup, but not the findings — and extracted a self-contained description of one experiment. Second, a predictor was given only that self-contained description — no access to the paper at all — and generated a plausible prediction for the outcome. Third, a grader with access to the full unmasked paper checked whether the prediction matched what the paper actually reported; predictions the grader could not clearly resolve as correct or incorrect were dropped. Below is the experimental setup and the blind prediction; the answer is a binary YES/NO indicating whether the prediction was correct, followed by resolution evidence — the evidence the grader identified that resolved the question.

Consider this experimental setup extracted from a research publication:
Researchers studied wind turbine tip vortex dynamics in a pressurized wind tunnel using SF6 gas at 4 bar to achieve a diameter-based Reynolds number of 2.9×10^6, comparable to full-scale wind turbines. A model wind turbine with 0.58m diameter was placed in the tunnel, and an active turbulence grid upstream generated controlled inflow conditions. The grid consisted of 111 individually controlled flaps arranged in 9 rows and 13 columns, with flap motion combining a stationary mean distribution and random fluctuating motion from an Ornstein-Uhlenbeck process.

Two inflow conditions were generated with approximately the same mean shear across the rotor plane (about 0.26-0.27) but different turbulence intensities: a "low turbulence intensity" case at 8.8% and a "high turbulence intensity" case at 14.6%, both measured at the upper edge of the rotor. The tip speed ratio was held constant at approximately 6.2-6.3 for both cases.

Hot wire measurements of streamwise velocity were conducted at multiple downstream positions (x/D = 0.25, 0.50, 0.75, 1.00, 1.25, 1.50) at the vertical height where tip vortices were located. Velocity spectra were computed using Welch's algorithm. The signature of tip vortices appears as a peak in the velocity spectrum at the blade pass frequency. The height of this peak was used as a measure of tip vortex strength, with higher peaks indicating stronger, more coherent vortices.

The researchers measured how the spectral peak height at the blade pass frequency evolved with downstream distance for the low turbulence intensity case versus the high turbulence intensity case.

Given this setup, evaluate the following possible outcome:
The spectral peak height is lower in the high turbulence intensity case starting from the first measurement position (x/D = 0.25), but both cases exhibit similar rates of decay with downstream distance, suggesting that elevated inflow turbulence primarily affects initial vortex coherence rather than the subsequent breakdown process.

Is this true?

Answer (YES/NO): YES